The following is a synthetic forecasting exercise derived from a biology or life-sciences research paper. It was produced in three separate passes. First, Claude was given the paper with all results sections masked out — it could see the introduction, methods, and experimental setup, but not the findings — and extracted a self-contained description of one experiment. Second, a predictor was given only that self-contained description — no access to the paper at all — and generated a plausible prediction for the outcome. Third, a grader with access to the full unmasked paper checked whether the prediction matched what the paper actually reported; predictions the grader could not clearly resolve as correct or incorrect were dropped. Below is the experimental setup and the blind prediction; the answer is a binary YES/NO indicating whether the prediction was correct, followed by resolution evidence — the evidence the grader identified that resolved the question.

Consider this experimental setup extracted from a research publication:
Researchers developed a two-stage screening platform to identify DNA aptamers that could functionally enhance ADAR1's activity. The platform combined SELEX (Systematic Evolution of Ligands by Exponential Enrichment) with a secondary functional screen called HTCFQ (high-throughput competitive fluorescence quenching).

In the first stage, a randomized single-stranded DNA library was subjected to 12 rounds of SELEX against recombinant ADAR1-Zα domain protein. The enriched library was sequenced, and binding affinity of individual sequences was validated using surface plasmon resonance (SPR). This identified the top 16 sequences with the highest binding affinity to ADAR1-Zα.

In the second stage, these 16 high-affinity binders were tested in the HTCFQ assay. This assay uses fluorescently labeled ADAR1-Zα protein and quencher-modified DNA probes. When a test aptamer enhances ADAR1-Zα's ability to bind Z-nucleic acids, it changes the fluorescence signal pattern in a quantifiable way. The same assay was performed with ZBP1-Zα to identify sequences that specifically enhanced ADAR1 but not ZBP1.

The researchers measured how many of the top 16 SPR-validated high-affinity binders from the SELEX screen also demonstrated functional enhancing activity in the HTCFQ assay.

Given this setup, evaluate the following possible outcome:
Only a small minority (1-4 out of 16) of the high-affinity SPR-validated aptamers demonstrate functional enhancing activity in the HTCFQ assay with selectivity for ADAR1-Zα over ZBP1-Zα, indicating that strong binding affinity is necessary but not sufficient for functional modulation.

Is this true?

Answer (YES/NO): NO